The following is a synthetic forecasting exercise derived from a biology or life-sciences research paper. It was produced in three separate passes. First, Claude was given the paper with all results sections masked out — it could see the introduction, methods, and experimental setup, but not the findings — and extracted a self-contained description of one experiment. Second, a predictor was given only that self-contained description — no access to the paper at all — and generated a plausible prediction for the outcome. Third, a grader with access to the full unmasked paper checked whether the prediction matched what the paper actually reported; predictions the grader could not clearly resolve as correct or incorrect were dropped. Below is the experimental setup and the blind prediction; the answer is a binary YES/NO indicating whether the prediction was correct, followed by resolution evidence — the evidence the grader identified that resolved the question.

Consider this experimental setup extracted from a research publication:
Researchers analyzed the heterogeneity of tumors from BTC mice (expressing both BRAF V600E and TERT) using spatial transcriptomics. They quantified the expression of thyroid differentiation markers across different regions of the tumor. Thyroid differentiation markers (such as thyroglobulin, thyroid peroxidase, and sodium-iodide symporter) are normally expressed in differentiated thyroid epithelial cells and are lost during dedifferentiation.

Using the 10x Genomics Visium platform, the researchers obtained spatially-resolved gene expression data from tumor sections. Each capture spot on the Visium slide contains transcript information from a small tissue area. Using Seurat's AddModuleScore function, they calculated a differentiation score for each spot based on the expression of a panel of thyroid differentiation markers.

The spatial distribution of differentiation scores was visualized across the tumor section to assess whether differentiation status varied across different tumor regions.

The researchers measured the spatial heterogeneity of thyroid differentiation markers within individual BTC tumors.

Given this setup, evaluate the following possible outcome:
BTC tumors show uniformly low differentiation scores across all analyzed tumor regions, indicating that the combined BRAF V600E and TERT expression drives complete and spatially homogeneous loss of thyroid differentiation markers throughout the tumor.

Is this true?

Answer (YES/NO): NO